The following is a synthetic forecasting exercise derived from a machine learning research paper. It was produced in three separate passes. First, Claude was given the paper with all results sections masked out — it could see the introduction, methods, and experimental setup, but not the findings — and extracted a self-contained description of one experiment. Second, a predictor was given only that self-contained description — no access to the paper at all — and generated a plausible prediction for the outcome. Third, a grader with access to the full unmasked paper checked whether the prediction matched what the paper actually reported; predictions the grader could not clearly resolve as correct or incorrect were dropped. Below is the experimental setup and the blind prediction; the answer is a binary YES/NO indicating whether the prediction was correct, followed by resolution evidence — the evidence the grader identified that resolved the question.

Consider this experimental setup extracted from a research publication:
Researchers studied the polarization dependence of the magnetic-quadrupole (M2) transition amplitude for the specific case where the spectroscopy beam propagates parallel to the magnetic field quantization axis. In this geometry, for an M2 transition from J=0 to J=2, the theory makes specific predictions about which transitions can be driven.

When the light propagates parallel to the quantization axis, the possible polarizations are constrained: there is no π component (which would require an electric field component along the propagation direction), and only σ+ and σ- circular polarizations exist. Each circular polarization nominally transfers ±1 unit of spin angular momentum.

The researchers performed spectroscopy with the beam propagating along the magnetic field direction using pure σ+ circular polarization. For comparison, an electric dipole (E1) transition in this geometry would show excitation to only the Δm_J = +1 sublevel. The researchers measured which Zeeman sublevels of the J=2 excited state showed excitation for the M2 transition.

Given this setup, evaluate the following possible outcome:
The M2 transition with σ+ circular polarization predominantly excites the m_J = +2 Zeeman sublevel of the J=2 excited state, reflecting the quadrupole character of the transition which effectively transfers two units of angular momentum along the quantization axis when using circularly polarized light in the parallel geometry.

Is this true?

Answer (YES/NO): NO